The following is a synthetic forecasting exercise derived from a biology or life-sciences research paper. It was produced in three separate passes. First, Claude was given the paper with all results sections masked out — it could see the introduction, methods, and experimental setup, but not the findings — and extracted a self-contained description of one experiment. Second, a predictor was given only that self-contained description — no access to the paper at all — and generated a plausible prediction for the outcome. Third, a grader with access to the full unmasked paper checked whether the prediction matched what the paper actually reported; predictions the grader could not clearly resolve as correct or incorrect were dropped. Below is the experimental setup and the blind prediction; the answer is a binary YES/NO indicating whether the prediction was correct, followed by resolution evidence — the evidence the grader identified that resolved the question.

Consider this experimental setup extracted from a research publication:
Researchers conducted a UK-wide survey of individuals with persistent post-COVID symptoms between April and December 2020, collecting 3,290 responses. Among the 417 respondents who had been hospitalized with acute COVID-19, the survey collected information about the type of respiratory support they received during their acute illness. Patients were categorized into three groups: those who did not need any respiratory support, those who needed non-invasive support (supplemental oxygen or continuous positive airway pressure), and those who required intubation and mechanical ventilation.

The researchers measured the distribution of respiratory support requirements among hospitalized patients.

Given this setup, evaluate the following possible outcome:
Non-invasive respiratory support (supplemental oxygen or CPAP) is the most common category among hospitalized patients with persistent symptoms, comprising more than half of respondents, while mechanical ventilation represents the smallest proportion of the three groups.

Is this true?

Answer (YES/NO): YES